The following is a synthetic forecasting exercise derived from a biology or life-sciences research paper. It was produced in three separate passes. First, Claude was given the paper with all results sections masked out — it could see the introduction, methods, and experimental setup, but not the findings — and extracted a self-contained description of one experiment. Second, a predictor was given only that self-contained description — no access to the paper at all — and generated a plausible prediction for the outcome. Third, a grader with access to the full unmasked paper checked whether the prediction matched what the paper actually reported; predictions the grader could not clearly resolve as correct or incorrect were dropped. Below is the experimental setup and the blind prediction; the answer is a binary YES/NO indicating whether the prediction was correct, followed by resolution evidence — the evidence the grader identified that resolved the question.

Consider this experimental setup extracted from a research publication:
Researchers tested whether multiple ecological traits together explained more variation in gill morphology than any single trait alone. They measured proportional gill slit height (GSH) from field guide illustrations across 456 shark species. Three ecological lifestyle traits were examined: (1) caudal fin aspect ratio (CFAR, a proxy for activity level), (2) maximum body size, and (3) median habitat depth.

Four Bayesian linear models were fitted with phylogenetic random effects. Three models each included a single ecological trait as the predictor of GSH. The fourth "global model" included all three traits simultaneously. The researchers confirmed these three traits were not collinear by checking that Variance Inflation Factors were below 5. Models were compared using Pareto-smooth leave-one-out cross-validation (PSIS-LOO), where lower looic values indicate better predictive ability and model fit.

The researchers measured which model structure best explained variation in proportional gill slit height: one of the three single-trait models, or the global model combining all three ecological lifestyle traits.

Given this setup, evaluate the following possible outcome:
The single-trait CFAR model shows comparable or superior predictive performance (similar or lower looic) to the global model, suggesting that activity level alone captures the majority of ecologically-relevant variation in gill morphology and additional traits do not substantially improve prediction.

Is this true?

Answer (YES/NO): NO